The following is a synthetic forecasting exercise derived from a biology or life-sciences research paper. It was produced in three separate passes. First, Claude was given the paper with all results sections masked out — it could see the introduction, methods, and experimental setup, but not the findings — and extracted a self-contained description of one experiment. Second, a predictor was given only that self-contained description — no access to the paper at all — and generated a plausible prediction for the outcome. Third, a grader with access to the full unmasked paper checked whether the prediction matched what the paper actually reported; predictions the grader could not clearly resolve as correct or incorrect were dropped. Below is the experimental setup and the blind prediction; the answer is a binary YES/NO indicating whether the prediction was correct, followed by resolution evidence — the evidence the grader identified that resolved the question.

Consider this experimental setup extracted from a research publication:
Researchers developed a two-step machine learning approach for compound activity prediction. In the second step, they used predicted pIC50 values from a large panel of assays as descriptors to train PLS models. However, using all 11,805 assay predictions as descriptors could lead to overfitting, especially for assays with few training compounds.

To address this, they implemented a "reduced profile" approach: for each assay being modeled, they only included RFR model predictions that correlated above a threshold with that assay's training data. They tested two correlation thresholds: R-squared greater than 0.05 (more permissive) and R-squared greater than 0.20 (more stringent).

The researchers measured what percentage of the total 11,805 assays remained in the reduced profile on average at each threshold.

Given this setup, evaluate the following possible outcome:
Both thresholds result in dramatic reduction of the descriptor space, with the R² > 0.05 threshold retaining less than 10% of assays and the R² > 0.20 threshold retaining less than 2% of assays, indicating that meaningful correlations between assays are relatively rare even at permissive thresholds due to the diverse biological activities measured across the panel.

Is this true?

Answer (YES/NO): NO